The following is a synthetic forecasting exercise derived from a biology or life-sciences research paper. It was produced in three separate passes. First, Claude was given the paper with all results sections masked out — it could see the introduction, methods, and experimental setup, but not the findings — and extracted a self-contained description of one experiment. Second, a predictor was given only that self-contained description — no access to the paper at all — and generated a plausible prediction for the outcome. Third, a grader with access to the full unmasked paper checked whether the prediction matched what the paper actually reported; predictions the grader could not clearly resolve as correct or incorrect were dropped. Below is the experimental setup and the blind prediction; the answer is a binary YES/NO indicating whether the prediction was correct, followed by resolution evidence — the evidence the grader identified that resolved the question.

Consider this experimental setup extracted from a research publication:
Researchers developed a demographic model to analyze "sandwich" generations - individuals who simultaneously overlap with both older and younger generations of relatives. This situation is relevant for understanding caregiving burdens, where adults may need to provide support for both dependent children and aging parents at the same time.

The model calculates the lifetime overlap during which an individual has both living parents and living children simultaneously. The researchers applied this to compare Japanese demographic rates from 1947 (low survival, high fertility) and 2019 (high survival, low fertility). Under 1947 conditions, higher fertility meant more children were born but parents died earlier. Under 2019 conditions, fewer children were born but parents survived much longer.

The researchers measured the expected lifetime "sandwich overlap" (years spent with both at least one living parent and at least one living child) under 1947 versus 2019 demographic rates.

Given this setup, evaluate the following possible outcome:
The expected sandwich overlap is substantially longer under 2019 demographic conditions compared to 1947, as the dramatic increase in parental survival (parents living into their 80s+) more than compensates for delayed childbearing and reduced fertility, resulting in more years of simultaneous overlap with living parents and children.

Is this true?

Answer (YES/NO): NO